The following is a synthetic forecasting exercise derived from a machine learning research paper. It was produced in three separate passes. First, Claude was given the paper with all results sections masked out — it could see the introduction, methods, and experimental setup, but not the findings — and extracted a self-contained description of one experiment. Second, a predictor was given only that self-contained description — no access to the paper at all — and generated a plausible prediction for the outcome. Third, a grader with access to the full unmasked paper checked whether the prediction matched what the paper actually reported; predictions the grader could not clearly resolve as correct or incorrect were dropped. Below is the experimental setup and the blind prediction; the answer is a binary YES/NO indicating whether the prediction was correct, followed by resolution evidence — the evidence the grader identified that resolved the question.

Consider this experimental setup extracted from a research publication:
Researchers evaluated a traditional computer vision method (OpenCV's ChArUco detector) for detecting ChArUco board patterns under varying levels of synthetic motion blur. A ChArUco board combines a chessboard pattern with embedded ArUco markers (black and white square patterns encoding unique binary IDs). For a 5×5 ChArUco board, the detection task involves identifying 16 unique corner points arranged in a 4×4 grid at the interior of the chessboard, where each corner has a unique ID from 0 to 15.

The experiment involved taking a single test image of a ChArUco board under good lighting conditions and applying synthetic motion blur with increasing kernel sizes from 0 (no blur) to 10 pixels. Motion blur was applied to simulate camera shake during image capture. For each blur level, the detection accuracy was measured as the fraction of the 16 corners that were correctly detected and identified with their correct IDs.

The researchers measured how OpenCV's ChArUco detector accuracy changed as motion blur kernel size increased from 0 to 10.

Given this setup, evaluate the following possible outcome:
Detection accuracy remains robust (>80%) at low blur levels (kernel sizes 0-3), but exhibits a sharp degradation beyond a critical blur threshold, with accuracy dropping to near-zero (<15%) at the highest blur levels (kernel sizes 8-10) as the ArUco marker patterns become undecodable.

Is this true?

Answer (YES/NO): YES